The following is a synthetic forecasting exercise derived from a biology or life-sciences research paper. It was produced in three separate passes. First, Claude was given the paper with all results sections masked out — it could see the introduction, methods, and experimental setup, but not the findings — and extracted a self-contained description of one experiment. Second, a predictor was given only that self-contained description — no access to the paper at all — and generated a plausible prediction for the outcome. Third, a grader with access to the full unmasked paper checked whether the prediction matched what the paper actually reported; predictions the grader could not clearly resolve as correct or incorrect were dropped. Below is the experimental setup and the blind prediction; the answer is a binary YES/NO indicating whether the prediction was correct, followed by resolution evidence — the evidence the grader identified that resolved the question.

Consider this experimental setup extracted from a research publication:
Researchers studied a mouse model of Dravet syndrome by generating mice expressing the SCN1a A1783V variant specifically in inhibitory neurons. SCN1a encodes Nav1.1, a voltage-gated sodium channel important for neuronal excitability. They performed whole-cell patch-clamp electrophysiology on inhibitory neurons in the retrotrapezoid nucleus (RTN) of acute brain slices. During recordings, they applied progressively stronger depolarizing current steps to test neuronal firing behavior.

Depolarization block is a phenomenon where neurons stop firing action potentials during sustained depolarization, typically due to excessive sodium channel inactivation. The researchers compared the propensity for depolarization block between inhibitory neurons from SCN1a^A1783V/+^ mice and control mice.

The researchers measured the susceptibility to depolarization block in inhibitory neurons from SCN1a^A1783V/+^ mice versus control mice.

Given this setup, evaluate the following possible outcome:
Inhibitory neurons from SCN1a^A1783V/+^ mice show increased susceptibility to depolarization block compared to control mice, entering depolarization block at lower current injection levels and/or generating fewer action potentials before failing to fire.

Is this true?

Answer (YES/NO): YES